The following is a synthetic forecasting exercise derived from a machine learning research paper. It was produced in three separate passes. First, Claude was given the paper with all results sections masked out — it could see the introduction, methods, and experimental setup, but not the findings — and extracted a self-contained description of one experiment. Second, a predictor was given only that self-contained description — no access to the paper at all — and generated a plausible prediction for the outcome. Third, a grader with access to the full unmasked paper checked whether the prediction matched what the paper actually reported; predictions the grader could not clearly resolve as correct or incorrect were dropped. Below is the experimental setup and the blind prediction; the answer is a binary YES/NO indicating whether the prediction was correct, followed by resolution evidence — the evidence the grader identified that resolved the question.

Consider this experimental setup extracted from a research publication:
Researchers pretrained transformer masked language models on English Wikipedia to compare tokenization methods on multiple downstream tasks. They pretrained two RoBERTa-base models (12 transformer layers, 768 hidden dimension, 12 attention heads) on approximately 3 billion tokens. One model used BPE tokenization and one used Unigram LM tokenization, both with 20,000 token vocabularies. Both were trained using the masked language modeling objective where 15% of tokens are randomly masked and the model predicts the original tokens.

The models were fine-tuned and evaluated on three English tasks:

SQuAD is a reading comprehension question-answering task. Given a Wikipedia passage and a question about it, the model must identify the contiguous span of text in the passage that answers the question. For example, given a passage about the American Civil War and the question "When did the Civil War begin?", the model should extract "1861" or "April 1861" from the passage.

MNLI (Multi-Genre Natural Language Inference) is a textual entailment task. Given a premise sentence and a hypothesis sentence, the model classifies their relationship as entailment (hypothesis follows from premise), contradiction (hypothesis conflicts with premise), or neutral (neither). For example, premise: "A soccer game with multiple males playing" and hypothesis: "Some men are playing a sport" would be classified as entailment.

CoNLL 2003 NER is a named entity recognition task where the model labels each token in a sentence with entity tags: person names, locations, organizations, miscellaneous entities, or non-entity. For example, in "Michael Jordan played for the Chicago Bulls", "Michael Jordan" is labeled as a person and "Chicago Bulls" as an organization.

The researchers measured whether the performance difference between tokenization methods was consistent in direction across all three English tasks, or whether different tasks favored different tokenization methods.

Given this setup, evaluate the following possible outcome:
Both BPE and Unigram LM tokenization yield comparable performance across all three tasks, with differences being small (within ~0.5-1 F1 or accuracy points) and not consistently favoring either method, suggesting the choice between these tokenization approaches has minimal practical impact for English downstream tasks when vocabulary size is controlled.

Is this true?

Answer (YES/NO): NO